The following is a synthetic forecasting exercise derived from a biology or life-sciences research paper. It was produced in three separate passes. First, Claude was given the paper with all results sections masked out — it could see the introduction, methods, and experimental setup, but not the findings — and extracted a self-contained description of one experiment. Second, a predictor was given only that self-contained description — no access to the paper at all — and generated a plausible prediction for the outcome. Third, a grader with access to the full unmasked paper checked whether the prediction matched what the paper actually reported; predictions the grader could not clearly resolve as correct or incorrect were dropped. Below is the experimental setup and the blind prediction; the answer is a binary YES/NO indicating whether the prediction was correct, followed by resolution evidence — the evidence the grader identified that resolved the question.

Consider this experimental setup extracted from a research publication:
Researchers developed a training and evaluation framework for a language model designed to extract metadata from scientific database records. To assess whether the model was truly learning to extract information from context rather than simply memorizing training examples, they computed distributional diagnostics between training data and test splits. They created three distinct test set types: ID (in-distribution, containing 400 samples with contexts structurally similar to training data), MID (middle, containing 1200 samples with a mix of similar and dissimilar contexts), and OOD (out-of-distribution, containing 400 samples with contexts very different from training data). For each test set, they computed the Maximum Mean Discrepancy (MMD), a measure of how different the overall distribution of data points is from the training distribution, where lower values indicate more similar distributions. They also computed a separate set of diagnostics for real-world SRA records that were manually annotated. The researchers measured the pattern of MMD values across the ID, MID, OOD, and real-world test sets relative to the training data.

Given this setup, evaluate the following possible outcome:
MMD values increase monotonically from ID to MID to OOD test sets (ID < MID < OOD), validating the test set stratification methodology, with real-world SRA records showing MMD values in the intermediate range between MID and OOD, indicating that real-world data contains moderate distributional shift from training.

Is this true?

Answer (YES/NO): NO